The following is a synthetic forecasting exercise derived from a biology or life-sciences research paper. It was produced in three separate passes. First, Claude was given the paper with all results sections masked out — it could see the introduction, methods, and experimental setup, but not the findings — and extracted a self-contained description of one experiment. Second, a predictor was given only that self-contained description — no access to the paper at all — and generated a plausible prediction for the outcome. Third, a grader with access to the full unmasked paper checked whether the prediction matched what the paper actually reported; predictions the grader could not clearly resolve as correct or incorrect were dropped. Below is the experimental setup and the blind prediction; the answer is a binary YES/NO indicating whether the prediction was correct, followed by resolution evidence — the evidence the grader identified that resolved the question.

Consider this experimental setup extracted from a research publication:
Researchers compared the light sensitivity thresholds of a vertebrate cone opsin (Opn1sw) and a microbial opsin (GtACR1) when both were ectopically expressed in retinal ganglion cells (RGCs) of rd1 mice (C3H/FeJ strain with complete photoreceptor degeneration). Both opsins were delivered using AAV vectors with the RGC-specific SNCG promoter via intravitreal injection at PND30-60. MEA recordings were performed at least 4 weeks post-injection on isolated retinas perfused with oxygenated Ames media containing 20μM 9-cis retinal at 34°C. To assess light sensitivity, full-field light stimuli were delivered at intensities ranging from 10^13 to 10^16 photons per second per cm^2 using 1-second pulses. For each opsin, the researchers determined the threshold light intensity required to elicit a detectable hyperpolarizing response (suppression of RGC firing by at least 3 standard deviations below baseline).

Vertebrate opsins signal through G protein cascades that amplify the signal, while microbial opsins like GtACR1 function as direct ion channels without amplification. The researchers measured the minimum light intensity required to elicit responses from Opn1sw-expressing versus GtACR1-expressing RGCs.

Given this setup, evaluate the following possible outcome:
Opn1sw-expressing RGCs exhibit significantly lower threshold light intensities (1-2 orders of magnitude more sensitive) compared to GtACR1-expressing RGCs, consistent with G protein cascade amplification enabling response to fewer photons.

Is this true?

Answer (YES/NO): NO